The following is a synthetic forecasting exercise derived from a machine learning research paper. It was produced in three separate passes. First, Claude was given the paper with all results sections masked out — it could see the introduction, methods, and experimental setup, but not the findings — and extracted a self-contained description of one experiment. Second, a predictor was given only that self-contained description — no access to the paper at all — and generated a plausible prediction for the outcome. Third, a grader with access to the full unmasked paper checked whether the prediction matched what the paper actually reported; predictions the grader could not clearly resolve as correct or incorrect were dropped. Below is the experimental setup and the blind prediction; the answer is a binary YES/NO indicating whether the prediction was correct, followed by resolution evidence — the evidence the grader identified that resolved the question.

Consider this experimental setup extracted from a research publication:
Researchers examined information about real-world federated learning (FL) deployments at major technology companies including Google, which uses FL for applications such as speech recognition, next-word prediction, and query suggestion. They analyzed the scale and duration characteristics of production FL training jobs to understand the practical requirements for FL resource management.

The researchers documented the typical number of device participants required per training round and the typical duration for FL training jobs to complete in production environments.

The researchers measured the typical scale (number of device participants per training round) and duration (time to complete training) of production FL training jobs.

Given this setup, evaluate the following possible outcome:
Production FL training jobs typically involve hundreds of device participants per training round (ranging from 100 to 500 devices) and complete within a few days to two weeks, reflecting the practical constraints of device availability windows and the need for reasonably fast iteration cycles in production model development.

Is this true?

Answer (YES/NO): NO